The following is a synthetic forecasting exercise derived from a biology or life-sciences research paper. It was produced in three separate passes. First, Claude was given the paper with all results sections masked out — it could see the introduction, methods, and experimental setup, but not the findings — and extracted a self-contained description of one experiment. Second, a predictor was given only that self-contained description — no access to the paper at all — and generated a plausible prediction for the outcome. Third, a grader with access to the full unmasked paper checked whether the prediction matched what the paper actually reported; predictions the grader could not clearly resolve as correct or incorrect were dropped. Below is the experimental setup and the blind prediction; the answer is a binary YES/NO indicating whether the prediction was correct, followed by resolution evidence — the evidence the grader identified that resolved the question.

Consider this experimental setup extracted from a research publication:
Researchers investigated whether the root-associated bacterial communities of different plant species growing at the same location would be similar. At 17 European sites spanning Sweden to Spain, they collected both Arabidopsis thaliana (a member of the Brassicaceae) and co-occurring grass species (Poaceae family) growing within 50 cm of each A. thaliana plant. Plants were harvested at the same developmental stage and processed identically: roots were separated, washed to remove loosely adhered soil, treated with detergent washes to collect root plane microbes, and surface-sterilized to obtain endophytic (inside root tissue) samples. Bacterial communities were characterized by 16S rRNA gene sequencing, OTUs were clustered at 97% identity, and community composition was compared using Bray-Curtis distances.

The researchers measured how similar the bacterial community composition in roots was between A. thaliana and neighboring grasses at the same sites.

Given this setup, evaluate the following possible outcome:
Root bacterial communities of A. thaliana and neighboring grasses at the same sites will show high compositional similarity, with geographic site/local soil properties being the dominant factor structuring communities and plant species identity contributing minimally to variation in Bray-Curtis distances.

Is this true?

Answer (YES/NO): YES